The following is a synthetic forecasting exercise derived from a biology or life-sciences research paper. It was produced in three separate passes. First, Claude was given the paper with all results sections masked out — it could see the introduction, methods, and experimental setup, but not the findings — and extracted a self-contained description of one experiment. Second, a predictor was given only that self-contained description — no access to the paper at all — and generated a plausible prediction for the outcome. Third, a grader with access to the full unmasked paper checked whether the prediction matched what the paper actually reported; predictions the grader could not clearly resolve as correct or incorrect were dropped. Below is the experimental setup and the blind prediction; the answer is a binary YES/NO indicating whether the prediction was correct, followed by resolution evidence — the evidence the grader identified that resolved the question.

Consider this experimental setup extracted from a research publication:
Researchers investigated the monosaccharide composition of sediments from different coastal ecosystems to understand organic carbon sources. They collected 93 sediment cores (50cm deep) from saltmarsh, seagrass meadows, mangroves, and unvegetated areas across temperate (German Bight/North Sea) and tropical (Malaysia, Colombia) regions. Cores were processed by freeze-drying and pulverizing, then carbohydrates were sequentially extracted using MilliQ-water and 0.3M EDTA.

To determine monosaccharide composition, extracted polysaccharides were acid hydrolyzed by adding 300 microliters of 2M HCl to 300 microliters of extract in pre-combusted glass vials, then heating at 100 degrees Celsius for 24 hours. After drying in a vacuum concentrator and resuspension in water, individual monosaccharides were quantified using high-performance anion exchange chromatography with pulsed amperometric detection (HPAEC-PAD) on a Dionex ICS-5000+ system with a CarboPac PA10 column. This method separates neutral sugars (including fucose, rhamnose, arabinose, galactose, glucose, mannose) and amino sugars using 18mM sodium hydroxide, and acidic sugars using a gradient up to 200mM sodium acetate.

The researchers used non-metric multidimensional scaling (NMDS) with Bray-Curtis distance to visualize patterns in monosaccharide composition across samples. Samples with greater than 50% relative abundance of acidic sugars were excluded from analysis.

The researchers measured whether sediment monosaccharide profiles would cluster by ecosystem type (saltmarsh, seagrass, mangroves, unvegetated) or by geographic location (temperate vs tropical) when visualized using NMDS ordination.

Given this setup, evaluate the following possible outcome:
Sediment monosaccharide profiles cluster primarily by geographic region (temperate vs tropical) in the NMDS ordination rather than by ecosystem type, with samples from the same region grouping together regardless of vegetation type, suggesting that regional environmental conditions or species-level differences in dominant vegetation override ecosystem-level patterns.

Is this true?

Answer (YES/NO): NO